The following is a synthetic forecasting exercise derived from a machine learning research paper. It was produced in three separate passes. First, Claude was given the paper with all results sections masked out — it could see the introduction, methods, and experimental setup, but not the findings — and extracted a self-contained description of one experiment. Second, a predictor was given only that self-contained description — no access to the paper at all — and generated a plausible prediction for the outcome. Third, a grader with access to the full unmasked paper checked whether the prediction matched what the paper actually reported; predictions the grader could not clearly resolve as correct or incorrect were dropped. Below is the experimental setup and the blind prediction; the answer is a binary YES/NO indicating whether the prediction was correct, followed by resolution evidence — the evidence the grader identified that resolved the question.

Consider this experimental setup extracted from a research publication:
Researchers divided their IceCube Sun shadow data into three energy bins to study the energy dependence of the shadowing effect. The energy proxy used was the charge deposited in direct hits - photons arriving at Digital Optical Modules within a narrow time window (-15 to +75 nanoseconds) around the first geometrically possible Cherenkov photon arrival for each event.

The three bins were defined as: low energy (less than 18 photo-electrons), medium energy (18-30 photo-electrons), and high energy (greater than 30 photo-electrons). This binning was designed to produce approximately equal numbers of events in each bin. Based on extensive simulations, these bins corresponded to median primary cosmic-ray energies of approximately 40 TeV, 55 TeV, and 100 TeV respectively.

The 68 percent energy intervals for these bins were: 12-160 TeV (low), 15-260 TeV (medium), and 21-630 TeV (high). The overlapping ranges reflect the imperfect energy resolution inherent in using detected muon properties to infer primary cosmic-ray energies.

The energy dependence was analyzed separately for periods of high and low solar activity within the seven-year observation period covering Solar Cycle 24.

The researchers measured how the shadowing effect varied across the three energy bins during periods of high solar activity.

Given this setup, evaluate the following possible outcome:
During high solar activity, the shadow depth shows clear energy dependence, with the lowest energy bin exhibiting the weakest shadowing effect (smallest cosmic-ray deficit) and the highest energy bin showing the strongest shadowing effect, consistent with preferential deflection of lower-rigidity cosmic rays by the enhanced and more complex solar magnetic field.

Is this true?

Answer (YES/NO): NO